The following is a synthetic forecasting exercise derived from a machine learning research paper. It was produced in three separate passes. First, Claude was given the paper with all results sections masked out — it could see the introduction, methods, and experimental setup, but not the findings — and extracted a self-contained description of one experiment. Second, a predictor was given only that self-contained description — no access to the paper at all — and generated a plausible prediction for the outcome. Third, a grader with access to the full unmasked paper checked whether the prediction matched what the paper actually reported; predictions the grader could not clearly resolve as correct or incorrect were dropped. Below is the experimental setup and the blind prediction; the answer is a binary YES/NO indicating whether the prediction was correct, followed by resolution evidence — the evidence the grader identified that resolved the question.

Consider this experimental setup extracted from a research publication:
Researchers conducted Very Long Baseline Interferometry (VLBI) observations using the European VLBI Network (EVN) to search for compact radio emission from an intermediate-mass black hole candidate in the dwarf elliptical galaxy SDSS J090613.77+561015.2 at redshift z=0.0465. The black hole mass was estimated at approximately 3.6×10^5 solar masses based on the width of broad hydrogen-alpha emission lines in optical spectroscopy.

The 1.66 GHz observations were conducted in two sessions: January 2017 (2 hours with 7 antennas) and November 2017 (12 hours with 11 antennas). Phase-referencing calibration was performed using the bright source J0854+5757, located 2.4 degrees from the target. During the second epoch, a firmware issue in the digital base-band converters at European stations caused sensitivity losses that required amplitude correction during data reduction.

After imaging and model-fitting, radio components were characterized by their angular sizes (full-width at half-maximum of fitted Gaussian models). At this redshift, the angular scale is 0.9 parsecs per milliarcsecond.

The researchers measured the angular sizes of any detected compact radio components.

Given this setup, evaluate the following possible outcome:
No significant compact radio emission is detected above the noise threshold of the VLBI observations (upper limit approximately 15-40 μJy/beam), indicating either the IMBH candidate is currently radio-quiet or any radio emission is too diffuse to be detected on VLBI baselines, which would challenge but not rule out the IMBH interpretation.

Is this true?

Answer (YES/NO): NO